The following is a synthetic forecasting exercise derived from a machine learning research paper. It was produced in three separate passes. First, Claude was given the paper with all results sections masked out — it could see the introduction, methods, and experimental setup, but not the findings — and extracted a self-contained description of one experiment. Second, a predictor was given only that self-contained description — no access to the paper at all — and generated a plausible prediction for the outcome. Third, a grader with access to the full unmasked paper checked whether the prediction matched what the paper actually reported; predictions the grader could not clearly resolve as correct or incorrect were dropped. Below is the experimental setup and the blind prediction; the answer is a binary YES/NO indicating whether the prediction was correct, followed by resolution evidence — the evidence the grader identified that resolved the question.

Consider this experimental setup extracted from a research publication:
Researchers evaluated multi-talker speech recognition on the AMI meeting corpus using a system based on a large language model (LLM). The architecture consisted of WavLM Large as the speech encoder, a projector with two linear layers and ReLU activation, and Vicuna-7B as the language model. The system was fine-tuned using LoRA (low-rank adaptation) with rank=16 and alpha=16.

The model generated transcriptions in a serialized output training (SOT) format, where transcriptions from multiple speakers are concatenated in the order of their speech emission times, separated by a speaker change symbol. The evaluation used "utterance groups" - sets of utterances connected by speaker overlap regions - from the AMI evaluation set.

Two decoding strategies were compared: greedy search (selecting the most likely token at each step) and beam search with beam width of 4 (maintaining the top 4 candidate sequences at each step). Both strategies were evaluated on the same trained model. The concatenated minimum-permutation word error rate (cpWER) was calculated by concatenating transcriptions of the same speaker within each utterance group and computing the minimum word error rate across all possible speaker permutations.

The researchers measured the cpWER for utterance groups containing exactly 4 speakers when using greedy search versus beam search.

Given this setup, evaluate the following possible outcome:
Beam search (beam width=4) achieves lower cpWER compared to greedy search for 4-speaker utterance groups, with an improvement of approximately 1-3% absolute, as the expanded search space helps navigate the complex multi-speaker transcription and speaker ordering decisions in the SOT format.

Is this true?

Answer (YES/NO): YES